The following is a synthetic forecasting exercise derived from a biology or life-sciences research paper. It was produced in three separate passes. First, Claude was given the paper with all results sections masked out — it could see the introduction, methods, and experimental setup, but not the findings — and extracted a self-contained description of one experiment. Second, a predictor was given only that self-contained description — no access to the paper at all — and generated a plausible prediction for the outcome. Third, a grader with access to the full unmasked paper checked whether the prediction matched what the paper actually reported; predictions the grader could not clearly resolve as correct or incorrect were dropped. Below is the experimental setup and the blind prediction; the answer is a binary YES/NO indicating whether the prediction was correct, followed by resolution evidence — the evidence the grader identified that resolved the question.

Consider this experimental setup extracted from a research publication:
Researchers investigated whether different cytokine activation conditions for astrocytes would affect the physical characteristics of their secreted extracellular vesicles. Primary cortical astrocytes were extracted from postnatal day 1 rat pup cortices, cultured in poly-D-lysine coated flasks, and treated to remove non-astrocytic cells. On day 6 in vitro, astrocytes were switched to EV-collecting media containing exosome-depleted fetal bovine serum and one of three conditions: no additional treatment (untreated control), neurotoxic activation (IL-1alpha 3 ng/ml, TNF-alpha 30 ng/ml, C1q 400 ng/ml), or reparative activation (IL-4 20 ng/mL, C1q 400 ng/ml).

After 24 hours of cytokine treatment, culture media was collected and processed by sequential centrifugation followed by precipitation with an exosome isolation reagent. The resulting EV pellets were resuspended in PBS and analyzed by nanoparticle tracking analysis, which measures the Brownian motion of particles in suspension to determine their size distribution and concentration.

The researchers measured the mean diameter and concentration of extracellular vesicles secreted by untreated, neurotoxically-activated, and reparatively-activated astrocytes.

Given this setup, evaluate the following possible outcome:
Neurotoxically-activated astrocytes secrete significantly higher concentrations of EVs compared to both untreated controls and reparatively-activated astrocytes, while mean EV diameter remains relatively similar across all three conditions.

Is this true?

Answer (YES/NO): NO